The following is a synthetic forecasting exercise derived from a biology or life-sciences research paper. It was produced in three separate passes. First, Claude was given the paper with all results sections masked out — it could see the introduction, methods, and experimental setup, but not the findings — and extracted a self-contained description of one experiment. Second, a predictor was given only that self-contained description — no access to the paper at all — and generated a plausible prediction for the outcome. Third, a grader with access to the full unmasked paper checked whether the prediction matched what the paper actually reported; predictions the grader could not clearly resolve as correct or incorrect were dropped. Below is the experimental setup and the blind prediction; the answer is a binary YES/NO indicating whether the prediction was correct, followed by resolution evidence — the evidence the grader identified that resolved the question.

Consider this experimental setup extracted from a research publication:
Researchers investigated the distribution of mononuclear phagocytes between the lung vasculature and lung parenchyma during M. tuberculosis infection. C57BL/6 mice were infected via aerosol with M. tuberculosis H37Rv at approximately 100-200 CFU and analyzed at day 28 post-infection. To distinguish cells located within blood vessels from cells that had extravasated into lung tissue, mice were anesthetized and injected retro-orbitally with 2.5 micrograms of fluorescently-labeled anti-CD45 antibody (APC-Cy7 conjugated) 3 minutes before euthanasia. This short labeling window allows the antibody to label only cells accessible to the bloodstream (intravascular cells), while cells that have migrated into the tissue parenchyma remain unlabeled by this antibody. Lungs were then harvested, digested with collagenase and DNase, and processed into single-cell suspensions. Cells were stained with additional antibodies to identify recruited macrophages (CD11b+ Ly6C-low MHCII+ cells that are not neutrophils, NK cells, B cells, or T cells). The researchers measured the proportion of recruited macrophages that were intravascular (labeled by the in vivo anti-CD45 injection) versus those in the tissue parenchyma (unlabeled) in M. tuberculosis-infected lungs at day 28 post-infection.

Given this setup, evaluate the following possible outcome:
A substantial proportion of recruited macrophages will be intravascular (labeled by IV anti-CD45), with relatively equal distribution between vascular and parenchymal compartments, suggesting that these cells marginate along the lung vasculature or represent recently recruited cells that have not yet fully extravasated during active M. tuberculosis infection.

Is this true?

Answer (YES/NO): NO